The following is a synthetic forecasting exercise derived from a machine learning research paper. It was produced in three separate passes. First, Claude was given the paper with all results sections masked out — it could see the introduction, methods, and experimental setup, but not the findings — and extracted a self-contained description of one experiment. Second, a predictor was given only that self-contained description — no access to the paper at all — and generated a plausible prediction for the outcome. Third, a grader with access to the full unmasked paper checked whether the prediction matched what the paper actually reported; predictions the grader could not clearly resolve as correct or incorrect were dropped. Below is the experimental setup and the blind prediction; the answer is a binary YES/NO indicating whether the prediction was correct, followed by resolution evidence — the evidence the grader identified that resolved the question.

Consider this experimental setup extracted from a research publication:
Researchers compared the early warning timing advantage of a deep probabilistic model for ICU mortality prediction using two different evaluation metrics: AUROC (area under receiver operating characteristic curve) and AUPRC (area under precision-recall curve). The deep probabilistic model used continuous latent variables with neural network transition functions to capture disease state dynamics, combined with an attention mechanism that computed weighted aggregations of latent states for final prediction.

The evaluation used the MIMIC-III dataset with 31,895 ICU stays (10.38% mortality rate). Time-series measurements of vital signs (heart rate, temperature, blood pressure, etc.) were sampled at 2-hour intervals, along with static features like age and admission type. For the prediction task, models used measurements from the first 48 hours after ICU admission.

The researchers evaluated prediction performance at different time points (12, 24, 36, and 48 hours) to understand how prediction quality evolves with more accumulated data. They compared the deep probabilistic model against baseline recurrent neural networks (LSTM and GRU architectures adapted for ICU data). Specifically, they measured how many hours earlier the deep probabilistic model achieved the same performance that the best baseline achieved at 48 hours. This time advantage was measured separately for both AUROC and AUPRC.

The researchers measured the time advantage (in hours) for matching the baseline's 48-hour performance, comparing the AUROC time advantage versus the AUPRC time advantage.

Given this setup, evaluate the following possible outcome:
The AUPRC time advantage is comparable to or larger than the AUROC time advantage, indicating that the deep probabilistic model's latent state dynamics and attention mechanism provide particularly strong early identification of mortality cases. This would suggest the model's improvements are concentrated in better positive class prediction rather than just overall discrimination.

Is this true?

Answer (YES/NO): NO